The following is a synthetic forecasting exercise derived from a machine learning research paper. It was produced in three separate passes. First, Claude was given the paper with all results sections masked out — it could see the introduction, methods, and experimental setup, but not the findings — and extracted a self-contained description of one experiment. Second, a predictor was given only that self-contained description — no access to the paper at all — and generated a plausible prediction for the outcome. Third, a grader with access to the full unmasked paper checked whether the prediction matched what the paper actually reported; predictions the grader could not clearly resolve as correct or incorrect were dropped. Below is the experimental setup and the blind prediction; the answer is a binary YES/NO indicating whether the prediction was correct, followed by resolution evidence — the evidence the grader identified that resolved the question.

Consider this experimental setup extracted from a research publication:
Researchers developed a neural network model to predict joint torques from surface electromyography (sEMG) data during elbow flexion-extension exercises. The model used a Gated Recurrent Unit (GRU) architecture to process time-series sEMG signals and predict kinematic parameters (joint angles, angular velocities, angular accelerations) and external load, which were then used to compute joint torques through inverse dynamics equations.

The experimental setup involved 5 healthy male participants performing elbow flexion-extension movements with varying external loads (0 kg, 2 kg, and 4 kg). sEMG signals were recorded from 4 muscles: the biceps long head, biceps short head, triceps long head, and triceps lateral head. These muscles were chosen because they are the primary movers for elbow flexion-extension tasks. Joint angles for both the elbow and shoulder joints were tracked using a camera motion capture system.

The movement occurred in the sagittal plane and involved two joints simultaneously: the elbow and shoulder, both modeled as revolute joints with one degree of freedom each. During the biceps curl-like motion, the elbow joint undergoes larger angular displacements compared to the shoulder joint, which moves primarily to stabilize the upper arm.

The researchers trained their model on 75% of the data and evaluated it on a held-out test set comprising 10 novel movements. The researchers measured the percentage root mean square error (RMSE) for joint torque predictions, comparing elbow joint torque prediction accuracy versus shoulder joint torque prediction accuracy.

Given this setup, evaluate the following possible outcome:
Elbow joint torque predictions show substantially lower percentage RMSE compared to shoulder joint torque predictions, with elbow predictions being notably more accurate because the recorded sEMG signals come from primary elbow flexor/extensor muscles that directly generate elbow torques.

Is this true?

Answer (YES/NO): YES